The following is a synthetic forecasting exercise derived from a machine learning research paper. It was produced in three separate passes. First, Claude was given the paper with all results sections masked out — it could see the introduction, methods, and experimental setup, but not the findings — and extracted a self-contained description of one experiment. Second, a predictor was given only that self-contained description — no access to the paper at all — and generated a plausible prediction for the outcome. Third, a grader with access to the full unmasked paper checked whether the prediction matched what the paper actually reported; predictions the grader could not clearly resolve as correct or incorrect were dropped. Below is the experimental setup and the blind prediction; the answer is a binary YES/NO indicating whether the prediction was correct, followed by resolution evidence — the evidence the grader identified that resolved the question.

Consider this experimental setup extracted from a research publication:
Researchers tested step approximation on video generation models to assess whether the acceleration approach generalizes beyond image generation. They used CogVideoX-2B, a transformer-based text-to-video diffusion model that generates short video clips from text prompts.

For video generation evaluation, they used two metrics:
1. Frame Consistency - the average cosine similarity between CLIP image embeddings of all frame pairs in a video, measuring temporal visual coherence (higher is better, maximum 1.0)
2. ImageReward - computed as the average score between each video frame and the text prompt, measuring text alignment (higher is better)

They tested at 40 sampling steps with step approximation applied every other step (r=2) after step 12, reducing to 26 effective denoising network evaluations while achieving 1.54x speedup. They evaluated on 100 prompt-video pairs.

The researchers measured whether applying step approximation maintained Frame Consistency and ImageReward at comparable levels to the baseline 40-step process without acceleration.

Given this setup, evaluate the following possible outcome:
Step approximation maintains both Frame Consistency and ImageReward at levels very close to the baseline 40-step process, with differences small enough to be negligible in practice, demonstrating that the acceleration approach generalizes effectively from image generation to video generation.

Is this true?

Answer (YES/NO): YES